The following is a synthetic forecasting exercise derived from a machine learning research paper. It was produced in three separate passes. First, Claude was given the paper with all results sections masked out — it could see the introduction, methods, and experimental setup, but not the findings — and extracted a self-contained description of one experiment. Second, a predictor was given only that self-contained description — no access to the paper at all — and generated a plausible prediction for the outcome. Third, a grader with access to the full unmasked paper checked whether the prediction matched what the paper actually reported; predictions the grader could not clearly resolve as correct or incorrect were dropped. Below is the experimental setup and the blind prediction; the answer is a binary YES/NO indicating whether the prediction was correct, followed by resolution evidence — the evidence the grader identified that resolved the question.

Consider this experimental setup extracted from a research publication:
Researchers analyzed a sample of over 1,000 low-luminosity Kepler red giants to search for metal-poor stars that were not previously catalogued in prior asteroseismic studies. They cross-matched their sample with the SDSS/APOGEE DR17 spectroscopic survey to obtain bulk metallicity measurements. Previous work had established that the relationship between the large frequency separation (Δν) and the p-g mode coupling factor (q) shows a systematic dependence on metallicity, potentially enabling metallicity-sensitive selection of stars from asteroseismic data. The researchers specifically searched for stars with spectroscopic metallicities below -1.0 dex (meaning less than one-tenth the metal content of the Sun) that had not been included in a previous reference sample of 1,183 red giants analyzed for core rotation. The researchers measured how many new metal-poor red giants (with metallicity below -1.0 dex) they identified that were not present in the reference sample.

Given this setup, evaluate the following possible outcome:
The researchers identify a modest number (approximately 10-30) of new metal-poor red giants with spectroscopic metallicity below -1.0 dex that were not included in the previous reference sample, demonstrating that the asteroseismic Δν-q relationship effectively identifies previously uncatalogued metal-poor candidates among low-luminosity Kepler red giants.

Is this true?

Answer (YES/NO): NO